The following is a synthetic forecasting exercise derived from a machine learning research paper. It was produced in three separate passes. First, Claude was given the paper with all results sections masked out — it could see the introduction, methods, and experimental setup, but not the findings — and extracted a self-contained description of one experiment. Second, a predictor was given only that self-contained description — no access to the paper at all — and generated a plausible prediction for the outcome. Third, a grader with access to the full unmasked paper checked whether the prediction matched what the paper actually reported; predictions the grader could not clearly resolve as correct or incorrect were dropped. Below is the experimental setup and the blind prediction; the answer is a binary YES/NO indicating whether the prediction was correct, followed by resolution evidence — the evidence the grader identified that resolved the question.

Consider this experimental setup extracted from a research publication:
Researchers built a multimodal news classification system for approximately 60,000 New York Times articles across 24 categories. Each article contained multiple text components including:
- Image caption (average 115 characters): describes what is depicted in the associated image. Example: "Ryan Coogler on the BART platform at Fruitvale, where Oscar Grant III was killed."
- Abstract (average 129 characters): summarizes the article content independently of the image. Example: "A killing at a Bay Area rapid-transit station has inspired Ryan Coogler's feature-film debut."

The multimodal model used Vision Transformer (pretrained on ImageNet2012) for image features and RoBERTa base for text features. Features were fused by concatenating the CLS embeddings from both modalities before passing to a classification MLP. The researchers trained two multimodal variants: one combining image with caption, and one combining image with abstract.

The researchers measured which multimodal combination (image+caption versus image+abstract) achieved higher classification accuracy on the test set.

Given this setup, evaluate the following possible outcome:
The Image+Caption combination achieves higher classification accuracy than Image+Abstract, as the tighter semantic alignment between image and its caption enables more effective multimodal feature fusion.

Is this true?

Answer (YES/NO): NO